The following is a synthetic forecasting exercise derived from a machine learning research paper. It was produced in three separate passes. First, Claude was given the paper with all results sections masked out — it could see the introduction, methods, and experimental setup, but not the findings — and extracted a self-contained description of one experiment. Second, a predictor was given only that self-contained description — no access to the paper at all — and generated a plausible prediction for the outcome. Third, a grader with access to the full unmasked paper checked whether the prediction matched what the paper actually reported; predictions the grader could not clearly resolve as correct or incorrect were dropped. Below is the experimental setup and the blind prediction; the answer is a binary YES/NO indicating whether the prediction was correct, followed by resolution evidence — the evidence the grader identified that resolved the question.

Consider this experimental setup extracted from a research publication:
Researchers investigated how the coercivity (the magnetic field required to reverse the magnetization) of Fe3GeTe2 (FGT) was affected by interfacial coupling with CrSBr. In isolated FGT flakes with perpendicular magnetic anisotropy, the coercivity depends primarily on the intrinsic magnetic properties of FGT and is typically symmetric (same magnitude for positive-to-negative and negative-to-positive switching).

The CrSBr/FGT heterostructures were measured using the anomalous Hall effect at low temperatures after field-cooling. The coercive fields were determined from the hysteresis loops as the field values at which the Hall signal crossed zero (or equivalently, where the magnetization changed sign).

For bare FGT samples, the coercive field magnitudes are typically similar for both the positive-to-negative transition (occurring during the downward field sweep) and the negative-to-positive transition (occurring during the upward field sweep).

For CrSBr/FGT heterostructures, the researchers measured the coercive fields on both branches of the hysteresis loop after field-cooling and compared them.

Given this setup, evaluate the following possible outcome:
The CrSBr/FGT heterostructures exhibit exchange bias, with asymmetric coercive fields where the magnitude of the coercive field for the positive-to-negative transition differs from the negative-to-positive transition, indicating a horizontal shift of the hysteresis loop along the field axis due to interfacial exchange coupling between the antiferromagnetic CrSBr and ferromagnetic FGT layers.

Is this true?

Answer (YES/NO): YES